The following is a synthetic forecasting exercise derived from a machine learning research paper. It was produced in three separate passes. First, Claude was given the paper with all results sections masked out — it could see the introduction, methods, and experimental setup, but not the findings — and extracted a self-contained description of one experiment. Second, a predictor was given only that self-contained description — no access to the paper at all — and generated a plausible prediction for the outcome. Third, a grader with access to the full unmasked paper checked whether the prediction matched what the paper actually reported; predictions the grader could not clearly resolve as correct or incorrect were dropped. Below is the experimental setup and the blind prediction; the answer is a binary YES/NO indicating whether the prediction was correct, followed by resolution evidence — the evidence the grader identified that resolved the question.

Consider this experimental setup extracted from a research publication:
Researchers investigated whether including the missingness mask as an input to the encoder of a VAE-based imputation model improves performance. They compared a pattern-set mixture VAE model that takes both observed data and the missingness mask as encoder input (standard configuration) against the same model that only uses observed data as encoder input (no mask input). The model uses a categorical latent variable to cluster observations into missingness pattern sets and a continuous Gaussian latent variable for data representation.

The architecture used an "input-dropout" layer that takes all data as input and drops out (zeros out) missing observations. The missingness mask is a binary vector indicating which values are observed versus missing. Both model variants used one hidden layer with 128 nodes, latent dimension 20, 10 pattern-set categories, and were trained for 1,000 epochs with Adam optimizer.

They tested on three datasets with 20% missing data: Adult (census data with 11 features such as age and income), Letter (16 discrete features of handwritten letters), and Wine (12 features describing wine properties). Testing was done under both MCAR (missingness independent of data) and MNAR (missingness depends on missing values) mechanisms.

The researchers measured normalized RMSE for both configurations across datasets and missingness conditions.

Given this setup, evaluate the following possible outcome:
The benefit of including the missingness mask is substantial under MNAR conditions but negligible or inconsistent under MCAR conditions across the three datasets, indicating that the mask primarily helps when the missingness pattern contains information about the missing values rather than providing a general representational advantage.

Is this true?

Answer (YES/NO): NO